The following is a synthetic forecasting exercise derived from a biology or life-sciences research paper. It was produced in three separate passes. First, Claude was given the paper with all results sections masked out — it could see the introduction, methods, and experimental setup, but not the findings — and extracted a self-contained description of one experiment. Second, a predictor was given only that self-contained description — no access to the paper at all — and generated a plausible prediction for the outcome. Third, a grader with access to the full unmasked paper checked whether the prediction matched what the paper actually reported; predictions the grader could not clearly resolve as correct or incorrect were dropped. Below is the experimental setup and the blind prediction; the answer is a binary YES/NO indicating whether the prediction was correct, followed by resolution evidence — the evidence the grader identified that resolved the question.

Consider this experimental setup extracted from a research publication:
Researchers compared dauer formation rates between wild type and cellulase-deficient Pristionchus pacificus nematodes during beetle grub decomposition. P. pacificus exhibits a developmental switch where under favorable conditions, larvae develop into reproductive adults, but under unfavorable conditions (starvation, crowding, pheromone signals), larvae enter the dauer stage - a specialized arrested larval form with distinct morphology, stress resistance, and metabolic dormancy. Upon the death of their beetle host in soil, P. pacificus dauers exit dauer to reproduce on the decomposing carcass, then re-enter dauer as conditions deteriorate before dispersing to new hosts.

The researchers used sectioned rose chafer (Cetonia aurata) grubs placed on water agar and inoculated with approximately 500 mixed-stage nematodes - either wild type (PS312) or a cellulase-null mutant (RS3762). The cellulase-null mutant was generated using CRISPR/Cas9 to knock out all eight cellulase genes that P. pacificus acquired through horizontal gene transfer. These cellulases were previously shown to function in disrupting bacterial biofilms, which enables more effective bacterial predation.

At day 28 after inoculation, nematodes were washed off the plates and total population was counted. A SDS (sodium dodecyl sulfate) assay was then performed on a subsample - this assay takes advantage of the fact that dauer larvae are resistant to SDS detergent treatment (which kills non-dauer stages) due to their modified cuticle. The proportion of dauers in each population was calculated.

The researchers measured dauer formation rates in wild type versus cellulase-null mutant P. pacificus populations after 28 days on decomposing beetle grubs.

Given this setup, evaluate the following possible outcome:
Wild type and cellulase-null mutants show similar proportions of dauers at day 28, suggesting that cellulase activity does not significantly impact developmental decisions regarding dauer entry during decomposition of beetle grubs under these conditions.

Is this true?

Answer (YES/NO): NO